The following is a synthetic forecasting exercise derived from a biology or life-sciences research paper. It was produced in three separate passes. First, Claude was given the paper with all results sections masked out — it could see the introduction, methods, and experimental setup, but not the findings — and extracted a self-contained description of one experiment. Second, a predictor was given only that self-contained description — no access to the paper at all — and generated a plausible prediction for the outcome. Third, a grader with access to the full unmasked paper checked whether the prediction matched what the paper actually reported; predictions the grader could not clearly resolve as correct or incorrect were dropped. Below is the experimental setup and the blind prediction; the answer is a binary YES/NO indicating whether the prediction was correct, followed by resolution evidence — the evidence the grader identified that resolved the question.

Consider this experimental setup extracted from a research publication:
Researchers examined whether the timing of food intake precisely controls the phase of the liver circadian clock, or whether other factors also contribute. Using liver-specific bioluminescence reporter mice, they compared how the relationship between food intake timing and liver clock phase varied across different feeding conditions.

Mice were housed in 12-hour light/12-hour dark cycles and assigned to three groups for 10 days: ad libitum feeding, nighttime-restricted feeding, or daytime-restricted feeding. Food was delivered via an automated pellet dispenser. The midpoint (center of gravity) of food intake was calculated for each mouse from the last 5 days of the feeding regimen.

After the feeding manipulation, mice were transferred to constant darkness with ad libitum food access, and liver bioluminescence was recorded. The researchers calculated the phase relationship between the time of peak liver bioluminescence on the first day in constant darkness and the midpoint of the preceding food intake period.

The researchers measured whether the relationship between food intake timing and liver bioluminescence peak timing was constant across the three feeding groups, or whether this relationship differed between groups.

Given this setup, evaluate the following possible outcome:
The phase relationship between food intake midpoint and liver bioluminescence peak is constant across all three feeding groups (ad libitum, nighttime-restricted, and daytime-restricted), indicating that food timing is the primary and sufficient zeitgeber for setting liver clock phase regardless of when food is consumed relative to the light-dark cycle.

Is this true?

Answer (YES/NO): NO